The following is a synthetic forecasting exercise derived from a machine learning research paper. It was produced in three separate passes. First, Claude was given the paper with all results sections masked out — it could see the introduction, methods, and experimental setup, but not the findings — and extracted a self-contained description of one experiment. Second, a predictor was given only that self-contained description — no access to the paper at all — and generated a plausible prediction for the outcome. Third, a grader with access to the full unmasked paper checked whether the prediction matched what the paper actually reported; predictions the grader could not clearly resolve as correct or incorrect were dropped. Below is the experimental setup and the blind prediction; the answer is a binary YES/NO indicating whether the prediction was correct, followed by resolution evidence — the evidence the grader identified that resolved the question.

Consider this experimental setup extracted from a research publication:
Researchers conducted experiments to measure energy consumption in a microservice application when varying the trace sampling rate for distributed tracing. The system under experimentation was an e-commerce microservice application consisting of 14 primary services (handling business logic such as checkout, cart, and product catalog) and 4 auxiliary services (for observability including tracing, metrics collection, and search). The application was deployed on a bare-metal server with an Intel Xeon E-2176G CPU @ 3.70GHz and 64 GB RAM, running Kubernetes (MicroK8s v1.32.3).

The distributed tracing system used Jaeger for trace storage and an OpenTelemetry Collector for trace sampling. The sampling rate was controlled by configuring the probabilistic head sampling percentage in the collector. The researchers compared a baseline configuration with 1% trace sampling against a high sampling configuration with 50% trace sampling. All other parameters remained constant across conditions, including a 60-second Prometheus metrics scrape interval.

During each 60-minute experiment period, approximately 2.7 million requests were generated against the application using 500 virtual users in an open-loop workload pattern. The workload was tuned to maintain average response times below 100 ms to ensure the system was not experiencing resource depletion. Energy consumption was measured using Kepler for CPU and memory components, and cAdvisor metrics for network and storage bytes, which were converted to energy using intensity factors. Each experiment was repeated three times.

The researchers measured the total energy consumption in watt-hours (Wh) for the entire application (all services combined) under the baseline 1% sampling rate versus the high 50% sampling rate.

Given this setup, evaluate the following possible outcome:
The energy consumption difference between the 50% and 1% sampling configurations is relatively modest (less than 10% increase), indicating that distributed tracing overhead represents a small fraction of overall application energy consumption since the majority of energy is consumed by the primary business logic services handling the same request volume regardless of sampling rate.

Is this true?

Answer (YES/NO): NO